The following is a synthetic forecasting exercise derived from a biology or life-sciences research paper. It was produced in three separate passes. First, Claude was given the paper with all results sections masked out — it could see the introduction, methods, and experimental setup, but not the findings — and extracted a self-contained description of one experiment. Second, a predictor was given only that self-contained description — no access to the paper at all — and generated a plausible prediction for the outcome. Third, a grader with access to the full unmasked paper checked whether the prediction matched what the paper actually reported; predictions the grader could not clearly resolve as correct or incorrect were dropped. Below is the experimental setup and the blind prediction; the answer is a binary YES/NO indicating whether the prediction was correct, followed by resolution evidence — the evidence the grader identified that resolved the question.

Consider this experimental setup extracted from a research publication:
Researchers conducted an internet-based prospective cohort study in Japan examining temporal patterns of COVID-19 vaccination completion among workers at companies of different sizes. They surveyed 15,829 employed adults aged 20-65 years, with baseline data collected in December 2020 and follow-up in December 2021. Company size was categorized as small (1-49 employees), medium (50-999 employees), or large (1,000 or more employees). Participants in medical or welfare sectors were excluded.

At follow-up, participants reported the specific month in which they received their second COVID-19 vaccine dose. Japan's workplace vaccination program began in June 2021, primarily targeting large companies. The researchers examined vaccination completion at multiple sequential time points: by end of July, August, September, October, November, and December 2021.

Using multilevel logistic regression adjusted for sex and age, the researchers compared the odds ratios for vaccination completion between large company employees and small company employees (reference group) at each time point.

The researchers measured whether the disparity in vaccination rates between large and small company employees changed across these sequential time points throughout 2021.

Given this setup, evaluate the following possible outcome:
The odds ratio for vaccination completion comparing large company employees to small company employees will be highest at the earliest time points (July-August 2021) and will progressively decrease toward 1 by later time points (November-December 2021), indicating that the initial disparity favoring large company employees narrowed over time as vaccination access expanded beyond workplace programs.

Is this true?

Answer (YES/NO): NO